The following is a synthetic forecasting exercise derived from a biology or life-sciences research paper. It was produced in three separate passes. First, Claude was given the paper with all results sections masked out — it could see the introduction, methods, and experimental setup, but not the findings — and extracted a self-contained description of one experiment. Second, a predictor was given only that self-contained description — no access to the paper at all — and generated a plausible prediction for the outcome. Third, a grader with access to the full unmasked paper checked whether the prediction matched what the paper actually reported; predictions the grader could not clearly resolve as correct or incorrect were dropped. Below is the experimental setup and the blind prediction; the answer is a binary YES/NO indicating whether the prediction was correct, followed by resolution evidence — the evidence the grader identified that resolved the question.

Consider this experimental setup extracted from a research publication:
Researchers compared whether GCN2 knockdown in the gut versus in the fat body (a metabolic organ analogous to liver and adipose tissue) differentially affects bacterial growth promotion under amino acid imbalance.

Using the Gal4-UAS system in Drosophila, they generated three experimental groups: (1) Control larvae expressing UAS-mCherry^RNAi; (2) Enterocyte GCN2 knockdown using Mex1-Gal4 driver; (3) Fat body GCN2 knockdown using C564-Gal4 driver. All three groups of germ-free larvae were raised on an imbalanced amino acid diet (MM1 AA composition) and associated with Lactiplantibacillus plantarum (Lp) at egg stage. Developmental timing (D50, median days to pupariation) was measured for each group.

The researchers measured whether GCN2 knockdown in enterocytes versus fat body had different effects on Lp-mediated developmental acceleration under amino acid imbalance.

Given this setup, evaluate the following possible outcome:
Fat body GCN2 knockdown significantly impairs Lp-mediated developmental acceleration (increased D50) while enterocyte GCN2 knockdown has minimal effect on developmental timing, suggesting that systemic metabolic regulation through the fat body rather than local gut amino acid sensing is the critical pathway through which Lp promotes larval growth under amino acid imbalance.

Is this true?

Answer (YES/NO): NO